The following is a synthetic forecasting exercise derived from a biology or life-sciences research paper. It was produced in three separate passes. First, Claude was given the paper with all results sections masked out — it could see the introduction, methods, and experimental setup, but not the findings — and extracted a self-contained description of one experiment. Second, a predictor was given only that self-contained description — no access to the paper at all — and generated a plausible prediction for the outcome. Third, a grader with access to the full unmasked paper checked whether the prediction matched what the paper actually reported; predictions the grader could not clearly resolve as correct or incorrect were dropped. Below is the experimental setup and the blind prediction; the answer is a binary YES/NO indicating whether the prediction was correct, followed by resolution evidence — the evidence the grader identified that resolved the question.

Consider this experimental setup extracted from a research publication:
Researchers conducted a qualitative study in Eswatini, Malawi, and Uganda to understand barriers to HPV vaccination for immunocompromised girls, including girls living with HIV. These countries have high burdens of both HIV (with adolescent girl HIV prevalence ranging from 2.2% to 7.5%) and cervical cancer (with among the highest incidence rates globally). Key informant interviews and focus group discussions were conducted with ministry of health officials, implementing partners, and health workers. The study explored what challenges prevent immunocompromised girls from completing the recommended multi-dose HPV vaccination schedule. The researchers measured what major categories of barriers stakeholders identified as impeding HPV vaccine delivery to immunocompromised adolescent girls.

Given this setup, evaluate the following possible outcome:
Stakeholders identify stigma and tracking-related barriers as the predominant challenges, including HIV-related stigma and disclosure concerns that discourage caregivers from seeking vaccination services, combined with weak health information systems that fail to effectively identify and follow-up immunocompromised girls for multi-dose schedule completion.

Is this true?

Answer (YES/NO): NO